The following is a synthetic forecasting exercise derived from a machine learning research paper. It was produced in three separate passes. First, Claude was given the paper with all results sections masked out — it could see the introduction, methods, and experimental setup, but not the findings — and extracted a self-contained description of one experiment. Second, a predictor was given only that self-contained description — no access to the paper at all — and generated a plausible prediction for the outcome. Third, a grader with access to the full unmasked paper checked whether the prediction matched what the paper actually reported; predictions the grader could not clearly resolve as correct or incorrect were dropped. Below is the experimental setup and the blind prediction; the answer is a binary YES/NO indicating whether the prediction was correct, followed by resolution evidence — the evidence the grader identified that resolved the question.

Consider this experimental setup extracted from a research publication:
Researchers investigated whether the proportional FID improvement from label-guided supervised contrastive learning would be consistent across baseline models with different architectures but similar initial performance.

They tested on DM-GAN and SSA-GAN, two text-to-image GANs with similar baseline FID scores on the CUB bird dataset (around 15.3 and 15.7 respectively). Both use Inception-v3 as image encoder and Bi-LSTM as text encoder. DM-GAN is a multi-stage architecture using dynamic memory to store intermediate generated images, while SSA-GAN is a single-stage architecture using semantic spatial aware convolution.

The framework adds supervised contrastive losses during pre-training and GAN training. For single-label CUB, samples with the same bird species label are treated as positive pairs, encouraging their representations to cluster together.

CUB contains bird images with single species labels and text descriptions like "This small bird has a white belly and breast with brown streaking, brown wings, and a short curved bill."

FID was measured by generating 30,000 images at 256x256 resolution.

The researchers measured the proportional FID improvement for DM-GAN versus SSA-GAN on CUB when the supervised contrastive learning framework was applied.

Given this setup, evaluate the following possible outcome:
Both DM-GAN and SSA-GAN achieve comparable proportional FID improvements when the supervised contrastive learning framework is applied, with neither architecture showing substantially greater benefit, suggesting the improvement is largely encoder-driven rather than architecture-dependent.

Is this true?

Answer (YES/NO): NO